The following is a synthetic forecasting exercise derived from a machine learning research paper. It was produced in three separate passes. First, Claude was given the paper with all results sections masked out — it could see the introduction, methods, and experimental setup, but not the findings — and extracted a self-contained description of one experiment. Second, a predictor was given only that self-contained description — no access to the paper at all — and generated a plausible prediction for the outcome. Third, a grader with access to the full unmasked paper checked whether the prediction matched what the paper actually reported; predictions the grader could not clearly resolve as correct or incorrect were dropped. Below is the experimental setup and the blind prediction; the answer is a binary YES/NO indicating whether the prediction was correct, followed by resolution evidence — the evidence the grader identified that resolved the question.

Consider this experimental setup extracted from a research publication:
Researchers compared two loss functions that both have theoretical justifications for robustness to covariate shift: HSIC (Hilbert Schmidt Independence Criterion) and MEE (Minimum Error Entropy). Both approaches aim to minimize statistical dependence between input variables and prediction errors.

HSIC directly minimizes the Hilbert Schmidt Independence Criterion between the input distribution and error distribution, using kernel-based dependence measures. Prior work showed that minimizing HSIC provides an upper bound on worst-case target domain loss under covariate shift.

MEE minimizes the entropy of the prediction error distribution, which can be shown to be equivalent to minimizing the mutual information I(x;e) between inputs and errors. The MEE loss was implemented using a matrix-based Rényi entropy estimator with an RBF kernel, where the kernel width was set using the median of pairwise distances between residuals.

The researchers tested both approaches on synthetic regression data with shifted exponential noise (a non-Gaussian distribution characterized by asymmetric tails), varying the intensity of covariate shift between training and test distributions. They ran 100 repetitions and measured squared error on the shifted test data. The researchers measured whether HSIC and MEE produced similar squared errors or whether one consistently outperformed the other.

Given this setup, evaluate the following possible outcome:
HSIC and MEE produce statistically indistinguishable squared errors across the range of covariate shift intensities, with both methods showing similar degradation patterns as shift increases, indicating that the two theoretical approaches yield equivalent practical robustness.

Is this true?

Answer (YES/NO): NO